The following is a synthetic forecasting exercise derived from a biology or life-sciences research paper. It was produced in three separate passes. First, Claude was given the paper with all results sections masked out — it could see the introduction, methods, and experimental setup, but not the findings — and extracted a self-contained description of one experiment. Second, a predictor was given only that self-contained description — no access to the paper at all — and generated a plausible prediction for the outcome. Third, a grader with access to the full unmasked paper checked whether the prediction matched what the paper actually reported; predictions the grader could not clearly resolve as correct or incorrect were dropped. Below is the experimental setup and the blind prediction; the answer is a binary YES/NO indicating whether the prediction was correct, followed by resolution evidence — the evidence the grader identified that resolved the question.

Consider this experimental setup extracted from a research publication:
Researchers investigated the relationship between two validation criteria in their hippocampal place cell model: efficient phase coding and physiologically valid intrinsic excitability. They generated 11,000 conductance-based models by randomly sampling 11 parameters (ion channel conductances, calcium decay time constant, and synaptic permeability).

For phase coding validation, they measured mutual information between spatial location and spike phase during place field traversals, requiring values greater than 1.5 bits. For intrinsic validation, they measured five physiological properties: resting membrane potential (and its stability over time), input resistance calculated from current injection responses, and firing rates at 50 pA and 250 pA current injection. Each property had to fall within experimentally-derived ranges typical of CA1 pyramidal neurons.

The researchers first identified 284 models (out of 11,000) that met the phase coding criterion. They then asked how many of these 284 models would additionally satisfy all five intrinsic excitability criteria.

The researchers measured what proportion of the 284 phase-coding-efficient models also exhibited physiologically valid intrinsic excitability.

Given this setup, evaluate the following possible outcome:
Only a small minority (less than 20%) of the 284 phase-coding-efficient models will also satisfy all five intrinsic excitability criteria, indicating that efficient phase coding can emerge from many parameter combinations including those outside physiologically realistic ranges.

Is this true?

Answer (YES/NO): NO